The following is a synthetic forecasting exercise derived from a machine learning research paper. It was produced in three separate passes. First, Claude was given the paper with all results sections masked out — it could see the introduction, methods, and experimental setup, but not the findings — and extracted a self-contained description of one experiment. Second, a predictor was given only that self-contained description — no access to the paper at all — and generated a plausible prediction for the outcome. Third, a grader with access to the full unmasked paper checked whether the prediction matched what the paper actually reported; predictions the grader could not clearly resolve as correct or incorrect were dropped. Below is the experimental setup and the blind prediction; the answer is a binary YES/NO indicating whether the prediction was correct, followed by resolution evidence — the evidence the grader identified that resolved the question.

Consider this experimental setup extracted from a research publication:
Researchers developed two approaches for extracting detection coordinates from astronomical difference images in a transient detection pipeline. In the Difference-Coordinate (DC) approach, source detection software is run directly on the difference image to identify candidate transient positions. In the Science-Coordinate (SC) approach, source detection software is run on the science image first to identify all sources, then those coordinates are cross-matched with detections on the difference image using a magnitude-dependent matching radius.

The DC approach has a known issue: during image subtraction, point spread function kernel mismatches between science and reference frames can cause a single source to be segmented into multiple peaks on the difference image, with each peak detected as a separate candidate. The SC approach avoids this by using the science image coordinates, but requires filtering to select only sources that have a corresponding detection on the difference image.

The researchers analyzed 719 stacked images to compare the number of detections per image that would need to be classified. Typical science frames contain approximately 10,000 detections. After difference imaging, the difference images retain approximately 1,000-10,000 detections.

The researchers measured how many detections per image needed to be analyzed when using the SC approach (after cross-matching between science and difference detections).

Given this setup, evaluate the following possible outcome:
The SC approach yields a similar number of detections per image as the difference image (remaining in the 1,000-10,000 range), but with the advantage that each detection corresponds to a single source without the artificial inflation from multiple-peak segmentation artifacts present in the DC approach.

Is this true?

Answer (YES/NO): NO